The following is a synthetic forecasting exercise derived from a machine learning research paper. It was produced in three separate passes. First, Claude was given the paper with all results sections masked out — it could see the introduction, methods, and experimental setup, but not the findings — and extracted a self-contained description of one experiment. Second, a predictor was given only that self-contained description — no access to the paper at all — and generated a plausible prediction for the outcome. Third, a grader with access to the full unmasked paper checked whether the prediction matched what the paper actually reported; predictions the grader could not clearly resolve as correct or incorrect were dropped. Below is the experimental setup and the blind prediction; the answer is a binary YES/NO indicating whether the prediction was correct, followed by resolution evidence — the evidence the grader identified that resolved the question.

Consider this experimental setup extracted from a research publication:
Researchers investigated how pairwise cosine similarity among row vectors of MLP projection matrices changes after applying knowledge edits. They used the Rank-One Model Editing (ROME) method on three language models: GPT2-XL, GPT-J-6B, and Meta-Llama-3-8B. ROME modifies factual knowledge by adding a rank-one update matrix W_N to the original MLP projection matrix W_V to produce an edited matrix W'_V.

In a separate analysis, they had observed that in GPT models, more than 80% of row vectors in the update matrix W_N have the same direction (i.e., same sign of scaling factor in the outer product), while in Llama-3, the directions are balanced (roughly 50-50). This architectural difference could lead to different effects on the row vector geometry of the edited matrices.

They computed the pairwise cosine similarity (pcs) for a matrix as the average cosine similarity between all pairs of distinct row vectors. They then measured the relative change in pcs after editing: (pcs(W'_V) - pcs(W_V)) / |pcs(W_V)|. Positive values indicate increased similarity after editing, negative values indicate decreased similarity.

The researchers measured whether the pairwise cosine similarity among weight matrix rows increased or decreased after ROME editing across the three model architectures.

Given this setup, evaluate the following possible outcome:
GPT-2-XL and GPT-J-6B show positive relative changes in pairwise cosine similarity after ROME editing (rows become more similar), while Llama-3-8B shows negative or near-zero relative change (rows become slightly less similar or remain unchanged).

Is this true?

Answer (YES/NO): YES